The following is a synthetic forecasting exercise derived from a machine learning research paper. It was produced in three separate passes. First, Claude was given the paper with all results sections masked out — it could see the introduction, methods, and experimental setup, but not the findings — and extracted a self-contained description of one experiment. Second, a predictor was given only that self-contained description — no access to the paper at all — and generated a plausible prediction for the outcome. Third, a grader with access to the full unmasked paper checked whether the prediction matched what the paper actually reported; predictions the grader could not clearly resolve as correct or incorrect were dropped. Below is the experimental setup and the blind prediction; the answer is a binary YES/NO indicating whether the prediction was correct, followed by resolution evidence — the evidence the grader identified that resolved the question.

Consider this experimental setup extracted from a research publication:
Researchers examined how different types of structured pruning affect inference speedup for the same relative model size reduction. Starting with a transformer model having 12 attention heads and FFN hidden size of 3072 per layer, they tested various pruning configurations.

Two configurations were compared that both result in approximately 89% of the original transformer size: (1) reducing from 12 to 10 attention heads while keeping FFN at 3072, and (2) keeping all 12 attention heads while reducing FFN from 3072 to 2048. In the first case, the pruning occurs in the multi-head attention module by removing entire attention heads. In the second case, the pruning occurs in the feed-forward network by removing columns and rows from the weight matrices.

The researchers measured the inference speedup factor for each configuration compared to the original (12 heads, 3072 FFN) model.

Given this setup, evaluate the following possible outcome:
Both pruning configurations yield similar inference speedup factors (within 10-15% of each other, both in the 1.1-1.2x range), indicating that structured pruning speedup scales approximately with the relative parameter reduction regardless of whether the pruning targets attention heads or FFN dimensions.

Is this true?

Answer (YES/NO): NO